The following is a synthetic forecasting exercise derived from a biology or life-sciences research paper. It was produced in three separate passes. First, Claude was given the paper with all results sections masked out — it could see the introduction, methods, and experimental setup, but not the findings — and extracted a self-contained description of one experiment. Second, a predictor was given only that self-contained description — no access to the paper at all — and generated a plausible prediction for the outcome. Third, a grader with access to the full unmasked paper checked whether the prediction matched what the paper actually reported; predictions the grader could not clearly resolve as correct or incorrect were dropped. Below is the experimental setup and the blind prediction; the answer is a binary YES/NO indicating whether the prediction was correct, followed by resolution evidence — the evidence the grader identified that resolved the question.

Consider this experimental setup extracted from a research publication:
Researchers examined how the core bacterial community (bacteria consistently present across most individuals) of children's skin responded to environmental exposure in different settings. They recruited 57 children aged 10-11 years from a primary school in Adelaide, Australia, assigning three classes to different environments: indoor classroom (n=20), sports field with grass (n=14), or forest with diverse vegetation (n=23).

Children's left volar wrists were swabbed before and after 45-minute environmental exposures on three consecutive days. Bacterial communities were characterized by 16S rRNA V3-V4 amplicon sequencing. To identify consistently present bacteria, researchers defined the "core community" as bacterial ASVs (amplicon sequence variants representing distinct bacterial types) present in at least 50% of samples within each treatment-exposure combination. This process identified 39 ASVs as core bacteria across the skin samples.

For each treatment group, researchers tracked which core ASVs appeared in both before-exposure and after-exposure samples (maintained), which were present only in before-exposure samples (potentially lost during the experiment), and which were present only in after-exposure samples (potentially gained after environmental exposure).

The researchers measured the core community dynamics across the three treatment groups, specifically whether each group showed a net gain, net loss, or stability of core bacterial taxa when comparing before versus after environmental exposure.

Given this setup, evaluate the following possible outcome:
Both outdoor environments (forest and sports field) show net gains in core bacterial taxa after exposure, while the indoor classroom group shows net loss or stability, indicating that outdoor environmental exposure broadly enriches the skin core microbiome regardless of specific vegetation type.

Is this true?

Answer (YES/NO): NO